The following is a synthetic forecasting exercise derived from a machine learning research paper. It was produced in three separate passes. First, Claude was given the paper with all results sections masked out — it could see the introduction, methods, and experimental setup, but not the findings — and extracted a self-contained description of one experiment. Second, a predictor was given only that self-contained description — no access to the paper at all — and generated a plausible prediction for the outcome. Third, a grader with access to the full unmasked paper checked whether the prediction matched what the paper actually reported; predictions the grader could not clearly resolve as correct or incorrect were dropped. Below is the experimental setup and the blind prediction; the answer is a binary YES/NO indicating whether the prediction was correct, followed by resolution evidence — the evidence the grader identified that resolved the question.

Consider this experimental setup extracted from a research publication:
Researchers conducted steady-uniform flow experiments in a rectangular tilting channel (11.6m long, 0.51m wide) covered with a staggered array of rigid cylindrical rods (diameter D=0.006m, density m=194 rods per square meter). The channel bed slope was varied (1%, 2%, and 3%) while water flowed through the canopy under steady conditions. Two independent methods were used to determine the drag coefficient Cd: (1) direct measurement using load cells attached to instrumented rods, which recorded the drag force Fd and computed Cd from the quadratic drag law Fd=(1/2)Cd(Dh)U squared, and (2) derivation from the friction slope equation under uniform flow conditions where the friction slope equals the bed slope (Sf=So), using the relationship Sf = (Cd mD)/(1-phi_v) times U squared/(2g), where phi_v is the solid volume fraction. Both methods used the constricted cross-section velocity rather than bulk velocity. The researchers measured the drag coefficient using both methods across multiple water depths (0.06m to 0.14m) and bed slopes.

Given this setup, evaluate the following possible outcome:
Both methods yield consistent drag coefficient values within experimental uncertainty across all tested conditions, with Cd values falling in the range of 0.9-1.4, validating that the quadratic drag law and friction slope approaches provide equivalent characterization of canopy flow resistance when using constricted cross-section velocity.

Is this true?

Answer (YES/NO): NO